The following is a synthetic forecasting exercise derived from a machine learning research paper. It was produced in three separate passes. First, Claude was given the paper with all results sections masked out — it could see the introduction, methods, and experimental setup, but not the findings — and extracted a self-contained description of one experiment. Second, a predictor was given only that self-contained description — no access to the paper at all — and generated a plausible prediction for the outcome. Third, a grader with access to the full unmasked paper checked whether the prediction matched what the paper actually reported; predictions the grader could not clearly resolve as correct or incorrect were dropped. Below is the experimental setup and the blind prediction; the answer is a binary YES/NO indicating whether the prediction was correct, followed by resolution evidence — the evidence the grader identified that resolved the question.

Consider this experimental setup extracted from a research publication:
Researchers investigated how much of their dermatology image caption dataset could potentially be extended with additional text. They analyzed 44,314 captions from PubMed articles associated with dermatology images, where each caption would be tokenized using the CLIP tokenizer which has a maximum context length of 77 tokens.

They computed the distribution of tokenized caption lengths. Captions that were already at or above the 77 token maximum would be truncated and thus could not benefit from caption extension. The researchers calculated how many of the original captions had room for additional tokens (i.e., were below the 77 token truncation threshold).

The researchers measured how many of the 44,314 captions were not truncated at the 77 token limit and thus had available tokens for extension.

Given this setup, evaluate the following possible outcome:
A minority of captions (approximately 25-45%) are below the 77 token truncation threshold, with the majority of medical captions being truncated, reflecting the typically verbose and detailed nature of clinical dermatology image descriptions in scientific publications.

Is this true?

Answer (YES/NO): NO